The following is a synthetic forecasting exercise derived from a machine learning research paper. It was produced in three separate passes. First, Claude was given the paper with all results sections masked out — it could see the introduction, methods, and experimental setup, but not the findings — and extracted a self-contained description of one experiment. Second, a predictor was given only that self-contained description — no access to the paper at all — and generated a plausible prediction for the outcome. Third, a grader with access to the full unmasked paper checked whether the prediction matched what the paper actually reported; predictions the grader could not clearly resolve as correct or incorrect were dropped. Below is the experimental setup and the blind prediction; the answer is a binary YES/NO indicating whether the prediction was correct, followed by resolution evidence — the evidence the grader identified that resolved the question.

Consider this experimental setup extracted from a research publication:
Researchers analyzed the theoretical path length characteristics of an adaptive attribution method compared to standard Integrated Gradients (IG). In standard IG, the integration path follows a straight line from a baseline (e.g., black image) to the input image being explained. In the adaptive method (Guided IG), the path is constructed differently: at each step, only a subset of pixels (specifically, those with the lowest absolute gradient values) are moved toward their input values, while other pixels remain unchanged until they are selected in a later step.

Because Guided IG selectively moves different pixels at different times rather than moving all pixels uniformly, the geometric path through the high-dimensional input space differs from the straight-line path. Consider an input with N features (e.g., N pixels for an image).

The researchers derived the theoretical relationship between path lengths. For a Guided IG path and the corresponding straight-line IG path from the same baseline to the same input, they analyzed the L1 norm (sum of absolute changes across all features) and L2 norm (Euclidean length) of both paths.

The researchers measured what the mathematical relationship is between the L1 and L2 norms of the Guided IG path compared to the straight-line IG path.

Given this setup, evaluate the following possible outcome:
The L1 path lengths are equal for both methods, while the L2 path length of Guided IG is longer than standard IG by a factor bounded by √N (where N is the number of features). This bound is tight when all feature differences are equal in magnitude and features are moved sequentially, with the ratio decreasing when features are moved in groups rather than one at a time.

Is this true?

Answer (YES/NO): NO